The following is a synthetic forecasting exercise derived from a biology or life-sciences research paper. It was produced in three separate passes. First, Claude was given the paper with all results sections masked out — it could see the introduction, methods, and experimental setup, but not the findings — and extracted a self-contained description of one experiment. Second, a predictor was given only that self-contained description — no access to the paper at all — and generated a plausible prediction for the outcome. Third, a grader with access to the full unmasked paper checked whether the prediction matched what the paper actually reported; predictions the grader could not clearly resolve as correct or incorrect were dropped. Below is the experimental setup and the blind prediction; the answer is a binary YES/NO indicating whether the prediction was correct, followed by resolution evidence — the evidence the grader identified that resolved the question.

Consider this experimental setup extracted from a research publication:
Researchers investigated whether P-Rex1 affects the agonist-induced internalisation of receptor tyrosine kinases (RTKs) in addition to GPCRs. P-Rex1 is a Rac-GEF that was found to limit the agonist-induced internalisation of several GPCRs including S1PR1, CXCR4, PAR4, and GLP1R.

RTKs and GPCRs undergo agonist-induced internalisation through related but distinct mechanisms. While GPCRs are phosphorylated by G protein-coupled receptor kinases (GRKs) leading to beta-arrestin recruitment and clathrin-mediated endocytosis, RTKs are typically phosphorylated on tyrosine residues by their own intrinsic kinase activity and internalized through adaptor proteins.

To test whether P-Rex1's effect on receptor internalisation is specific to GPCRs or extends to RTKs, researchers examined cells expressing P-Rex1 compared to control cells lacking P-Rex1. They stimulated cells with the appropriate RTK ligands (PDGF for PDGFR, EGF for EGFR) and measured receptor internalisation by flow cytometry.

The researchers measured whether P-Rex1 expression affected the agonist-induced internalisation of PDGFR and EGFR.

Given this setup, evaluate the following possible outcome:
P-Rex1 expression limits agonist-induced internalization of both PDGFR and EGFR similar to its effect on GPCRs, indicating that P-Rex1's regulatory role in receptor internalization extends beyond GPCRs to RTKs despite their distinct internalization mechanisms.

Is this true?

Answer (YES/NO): NO